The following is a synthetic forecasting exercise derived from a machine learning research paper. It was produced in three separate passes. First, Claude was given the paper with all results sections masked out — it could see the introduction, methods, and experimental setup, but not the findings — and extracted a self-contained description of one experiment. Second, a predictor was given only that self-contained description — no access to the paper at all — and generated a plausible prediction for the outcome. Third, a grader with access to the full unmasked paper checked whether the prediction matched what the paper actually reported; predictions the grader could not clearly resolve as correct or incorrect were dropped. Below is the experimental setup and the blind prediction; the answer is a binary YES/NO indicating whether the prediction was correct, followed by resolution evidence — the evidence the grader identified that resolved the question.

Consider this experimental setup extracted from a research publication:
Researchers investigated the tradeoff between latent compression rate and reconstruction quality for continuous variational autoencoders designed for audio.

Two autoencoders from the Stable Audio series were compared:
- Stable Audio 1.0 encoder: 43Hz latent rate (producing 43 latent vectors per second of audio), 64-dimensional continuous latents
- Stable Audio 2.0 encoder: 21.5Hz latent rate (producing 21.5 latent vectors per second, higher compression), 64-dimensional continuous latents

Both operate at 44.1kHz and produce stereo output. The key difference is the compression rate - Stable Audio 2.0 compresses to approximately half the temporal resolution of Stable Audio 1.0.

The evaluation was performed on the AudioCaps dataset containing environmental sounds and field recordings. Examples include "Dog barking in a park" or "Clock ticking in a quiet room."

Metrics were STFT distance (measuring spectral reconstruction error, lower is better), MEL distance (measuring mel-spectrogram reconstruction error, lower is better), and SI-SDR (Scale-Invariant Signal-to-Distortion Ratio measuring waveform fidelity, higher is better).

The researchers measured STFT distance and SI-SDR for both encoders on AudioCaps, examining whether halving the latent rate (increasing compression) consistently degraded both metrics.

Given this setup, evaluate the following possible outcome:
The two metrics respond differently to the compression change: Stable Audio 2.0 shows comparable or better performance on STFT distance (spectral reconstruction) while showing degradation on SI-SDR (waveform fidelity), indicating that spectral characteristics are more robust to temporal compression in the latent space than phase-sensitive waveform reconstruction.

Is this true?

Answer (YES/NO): YES